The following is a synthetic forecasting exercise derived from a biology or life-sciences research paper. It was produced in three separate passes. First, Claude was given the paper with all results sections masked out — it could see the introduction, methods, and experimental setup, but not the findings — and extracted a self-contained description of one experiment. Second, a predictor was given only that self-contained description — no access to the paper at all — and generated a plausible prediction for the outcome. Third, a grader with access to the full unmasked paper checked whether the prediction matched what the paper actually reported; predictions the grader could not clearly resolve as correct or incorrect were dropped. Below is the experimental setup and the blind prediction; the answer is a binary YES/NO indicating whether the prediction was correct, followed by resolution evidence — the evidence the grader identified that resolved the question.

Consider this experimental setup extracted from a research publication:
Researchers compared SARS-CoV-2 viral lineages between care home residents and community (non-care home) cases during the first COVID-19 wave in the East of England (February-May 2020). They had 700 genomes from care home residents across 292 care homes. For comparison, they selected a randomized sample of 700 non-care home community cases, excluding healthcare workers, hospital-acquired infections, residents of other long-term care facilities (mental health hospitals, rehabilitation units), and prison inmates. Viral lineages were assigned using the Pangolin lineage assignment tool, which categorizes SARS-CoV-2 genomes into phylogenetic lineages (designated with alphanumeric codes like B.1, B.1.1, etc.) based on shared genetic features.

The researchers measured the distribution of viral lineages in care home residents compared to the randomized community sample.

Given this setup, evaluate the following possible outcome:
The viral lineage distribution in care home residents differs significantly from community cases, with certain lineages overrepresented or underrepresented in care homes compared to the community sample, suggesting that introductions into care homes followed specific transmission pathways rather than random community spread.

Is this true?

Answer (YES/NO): NO